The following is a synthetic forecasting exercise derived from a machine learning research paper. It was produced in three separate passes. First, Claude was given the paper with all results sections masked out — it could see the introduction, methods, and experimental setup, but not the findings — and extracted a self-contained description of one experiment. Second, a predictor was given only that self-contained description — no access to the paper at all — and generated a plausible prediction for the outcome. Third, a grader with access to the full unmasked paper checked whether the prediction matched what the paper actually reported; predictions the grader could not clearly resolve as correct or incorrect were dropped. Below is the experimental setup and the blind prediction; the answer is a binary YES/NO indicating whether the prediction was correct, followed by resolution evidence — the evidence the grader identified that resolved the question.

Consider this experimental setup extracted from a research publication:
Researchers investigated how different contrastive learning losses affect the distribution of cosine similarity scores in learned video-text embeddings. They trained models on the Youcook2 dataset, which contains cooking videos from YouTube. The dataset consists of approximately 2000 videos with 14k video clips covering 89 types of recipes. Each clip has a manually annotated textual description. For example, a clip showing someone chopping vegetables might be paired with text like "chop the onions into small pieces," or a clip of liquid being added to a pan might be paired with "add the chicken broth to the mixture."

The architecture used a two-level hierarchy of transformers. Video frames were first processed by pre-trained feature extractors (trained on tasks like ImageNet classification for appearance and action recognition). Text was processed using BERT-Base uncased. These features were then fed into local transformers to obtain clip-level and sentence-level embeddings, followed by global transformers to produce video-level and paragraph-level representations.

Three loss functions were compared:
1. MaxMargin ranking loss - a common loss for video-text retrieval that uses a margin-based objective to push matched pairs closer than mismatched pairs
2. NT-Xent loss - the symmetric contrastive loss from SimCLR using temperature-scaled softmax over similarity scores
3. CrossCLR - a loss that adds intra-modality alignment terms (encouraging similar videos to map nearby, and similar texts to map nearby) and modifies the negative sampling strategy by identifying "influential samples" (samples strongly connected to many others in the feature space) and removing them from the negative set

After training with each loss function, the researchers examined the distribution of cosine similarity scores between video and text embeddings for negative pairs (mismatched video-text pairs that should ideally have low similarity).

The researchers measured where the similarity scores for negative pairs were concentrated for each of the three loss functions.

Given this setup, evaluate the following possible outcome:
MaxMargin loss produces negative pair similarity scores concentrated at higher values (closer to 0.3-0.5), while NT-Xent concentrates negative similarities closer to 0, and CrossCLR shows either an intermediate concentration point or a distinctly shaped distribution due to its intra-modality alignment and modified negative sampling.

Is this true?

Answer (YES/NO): NO